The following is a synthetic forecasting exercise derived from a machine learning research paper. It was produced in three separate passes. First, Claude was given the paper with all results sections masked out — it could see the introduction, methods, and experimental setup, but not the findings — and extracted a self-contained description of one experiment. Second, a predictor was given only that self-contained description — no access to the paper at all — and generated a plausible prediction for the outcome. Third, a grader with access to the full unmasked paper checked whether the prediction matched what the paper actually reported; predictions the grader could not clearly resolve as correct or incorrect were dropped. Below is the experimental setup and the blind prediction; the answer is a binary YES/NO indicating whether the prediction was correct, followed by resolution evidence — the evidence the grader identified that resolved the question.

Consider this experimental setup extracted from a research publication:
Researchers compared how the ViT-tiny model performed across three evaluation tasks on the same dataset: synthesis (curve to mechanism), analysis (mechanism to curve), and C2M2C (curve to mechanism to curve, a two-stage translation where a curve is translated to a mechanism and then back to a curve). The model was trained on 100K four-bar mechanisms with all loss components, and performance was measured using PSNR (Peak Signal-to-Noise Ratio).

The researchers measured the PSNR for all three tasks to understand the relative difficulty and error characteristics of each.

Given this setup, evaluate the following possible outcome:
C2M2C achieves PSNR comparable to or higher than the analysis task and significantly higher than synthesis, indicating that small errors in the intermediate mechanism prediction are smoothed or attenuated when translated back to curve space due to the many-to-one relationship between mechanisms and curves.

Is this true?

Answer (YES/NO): NO